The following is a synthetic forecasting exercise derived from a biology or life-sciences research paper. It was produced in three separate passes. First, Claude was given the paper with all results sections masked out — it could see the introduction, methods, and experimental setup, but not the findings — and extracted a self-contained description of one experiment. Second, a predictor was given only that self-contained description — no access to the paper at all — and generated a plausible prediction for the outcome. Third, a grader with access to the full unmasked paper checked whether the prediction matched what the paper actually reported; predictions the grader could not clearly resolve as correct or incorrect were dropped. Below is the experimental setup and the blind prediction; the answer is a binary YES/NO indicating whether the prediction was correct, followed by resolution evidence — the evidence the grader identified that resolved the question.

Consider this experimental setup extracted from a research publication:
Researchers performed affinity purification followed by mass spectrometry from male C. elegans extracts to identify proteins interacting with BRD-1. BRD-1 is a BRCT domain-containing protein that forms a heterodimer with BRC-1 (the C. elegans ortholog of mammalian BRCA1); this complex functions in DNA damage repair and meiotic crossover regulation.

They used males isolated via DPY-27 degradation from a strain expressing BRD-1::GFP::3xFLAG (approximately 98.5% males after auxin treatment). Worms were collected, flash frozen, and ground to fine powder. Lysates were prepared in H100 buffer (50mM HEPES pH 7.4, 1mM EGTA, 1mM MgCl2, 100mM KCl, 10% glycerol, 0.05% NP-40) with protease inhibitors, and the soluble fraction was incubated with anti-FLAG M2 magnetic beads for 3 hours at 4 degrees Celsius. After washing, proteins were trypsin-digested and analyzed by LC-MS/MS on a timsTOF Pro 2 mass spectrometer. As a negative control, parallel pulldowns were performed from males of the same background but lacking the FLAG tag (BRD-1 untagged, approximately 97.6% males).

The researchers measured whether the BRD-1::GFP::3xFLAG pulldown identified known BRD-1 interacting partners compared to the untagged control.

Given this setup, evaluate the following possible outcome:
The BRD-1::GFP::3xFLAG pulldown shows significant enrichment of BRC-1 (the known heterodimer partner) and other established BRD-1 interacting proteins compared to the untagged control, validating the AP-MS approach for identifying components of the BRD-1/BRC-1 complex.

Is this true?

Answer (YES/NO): YES